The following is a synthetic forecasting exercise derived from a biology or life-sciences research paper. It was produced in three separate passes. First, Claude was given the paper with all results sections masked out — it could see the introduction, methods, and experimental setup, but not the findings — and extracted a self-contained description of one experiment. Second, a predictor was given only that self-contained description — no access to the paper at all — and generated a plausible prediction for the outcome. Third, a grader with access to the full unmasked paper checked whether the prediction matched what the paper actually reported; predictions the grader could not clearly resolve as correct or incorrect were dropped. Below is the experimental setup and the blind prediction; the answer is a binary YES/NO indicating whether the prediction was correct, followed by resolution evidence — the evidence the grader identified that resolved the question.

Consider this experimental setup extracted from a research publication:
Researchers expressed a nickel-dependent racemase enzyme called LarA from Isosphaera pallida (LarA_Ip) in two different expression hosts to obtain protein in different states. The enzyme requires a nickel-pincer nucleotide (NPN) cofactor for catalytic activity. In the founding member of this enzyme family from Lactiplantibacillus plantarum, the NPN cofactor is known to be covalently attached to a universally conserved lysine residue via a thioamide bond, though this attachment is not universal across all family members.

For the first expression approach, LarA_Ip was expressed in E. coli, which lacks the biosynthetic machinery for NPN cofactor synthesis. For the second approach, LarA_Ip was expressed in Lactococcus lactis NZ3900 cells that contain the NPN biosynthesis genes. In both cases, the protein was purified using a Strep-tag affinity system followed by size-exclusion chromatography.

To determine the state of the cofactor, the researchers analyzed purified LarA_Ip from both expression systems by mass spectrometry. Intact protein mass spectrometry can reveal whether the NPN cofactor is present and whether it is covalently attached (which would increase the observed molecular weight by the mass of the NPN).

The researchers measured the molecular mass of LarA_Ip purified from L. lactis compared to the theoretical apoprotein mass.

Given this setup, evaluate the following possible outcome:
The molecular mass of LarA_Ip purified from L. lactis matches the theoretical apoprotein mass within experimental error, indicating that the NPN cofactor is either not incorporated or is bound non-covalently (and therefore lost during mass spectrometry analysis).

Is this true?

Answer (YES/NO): NO